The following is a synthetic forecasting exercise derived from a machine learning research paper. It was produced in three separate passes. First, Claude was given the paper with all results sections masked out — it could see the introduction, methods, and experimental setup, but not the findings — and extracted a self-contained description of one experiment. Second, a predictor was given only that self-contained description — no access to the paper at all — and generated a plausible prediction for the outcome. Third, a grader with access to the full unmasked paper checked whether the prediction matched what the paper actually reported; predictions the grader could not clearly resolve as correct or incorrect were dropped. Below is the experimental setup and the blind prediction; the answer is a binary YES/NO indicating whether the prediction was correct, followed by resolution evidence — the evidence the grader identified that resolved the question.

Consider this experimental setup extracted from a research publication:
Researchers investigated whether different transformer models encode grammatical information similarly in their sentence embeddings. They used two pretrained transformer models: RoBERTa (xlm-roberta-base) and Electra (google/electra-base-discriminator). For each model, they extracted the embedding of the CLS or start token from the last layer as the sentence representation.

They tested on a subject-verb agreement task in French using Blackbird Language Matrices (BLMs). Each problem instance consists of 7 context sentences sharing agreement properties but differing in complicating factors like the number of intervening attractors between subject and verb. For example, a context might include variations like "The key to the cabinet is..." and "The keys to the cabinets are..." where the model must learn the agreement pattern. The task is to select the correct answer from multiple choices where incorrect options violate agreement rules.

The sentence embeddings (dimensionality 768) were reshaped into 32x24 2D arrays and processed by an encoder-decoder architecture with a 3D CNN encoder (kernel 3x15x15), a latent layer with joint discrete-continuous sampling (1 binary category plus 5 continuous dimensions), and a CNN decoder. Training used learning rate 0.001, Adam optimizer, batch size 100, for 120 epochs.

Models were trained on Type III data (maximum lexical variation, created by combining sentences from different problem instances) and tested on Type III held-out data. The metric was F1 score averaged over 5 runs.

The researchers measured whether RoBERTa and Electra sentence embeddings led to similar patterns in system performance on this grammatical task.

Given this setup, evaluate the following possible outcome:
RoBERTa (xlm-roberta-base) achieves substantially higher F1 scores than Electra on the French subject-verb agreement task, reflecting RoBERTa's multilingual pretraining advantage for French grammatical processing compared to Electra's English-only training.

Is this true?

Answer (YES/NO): NO